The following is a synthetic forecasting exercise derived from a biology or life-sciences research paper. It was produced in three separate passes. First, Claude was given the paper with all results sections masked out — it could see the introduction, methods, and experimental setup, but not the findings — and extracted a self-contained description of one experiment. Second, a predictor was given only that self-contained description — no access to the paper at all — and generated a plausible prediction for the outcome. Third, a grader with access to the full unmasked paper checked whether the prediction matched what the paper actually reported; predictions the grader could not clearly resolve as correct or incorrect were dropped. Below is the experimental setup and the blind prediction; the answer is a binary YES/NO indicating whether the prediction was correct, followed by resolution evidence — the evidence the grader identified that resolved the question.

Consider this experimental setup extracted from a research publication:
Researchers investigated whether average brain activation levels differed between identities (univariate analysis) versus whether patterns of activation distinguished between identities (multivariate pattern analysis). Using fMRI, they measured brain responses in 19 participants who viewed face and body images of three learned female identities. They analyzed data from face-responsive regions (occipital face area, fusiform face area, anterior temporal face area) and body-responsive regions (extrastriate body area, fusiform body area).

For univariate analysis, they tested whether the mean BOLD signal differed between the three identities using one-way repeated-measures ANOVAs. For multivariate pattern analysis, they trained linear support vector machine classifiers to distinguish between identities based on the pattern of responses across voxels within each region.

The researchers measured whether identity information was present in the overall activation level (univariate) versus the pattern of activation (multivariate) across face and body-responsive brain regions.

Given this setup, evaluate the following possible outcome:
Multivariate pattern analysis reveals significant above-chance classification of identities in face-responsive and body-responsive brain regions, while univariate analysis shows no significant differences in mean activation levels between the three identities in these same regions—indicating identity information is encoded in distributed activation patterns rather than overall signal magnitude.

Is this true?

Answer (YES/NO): NO